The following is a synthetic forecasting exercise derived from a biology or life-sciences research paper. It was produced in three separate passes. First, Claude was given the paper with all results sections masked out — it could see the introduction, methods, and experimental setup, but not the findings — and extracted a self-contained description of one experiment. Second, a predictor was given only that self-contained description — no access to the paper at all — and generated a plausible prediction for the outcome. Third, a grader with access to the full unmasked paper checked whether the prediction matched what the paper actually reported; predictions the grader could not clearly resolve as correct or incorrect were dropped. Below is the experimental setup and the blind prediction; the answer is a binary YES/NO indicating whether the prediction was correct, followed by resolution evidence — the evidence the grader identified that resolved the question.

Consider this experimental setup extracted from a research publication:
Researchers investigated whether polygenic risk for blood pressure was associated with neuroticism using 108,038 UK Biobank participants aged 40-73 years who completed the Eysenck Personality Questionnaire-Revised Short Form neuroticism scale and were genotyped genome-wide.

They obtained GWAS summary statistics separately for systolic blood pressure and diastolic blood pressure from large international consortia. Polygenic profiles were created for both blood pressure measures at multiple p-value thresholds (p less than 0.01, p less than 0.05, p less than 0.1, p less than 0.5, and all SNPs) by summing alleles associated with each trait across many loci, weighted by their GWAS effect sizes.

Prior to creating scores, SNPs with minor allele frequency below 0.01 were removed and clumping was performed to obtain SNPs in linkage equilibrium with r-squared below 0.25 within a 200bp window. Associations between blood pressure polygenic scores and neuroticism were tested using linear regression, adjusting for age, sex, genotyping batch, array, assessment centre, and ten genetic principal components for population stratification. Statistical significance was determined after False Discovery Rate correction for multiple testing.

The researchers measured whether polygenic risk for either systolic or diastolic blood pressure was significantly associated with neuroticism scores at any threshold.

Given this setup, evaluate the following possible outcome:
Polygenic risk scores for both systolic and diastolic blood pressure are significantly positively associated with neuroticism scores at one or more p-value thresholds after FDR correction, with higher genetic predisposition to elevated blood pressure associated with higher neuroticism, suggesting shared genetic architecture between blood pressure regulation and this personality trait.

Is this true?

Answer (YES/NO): NO